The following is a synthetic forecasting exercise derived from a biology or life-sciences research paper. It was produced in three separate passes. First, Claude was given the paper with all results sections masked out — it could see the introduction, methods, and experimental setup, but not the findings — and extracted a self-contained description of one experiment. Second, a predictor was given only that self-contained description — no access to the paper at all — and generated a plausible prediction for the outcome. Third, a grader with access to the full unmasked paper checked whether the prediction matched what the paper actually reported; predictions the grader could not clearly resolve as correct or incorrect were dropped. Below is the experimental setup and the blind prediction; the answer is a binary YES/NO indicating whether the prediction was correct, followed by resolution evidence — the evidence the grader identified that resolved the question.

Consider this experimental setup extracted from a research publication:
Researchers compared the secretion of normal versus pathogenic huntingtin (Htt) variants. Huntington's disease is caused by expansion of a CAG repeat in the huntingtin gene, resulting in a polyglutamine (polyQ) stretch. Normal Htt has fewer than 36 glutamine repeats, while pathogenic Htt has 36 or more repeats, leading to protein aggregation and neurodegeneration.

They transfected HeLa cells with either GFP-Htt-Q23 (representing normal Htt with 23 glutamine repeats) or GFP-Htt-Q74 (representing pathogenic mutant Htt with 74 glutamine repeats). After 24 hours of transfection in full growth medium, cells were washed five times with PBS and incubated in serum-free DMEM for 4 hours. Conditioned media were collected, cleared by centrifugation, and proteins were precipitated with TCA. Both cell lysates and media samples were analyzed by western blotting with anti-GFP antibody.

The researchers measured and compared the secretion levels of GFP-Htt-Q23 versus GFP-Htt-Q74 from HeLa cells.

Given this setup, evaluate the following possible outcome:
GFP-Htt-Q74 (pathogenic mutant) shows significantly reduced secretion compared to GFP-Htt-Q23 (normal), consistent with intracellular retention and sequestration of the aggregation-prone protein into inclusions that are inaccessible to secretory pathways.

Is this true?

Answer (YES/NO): NO